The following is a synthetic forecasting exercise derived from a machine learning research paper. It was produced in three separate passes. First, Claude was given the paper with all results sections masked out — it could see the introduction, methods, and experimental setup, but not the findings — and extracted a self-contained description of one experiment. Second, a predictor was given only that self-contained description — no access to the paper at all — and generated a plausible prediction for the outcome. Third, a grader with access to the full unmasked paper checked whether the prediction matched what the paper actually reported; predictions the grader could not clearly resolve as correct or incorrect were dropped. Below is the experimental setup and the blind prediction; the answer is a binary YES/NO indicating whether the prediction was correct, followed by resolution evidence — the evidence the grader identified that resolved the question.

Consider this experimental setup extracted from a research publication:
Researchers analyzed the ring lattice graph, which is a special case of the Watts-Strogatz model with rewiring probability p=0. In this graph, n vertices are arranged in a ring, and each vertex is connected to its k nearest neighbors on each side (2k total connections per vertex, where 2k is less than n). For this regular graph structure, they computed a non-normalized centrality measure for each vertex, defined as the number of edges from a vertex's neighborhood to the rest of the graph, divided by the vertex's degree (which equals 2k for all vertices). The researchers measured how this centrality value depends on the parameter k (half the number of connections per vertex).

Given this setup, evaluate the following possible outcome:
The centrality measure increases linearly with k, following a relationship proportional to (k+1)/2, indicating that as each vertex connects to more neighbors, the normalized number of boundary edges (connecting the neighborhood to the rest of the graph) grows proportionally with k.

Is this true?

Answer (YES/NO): NO